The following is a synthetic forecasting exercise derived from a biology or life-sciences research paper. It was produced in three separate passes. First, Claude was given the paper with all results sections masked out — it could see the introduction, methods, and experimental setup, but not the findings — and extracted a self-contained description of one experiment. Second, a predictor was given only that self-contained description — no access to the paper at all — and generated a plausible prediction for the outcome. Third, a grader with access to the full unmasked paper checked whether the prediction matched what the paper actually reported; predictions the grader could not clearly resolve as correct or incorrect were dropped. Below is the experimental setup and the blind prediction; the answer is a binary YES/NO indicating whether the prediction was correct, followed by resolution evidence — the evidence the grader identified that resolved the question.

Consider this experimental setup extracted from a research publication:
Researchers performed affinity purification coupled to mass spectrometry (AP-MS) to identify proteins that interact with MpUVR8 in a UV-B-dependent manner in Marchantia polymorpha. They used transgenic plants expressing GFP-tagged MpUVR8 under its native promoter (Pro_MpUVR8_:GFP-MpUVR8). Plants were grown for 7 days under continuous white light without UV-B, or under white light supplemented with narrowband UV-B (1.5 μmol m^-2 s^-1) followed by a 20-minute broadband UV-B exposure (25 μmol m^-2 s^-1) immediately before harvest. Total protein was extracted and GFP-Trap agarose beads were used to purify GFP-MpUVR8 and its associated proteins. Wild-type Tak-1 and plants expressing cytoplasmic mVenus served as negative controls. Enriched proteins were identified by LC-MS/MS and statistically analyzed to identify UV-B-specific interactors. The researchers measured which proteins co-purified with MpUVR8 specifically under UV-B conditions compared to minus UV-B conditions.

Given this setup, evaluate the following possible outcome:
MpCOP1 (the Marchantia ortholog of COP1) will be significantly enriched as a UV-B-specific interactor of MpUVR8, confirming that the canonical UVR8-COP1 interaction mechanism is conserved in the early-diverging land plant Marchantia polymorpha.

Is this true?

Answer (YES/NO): YES